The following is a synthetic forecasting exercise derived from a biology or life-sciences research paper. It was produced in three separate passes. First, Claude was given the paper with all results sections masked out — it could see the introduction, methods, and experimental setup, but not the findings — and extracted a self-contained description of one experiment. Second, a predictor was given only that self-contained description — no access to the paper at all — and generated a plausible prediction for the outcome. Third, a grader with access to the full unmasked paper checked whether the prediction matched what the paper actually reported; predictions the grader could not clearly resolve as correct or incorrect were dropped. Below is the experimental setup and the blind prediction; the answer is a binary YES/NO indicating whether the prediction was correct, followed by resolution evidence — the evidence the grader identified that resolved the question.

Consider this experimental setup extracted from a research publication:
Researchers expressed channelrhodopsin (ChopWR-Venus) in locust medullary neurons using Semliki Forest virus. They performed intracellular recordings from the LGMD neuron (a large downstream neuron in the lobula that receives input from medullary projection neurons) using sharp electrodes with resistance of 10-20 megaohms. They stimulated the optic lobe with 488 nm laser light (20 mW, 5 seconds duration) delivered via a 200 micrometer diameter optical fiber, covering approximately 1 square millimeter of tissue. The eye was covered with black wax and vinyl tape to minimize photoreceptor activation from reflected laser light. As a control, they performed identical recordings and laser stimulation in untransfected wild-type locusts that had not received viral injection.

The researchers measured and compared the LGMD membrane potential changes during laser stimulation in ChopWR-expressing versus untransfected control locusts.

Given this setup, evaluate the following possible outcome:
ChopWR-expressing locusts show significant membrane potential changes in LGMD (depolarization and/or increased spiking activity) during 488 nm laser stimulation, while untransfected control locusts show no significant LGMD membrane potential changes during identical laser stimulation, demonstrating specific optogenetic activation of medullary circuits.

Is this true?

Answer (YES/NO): YES